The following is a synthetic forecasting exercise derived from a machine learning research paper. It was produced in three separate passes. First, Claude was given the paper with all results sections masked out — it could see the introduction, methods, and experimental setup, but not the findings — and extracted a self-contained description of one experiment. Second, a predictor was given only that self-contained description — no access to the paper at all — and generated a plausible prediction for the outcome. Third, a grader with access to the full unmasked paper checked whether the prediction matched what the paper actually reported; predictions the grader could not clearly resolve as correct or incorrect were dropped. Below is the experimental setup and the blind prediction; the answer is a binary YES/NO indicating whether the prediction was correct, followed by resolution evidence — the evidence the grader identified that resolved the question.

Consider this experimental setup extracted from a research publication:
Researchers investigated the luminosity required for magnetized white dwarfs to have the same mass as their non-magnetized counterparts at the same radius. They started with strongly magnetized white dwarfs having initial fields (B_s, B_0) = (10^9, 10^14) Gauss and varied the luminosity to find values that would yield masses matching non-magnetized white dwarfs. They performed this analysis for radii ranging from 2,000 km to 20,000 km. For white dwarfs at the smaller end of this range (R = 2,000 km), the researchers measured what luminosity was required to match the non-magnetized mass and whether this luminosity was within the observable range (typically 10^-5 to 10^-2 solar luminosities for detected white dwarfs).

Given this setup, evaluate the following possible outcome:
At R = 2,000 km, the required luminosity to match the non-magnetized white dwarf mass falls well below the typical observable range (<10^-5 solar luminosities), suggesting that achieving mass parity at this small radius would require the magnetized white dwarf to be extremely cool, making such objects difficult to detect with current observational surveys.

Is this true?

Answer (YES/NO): NO